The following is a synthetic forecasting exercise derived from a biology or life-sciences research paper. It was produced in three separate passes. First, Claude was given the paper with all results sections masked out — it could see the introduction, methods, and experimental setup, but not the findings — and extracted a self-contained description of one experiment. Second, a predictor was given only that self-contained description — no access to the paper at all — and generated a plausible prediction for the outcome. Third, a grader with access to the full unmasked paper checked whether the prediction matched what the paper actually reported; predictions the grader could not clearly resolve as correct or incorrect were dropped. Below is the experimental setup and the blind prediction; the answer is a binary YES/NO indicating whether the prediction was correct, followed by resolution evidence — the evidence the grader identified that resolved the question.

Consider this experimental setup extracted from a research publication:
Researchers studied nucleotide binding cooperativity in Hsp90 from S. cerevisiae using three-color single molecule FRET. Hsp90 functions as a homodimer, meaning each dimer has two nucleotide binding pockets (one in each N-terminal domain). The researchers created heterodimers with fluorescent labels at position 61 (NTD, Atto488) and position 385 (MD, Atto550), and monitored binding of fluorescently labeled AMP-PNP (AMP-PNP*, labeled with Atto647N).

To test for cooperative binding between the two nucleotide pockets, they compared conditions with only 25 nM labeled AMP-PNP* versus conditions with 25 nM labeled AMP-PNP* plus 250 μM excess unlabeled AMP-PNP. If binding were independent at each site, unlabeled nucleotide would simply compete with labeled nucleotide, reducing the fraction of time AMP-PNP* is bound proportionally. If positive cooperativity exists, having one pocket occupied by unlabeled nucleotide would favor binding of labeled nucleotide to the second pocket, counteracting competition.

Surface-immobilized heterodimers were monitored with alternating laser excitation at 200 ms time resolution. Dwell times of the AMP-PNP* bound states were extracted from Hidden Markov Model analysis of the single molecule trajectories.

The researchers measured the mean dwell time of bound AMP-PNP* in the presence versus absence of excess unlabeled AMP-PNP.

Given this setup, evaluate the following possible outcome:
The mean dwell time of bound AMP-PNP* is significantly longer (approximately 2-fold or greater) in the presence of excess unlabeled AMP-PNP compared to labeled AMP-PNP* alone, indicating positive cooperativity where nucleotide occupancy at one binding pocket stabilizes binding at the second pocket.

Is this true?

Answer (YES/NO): NO